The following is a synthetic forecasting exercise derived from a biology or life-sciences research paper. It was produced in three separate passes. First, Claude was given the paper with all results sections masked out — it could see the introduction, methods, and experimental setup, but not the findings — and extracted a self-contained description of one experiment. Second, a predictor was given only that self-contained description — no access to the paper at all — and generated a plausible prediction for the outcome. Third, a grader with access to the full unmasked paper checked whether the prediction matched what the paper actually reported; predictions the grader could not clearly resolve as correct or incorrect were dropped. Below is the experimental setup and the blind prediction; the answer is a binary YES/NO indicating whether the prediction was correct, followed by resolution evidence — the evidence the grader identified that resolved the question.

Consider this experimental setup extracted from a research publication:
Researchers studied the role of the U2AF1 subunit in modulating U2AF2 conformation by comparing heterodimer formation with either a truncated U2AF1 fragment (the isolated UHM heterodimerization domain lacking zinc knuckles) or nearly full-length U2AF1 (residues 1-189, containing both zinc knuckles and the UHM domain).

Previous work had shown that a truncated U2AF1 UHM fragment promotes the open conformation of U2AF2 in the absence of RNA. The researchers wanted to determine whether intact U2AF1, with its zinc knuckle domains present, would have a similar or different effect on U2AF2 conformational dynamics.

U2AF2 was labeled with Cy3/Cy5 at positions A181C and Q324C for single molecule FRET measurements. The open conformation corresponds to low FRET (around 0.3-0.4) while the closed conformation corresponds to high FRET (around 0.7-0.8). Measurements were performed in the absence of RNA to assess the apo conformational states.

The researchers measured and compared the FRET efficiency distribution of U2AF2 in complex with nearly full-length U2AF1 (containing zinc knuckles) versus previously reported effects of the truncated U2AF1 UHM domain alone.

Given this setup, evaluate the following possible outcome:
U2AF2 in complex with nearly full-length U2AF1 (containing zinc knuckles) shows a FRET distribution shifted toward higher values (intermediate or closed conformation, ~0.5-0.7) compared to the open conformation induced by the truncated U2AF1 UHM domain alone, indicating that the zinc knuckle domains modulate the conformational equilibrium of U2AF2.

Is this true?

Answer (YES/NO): YES